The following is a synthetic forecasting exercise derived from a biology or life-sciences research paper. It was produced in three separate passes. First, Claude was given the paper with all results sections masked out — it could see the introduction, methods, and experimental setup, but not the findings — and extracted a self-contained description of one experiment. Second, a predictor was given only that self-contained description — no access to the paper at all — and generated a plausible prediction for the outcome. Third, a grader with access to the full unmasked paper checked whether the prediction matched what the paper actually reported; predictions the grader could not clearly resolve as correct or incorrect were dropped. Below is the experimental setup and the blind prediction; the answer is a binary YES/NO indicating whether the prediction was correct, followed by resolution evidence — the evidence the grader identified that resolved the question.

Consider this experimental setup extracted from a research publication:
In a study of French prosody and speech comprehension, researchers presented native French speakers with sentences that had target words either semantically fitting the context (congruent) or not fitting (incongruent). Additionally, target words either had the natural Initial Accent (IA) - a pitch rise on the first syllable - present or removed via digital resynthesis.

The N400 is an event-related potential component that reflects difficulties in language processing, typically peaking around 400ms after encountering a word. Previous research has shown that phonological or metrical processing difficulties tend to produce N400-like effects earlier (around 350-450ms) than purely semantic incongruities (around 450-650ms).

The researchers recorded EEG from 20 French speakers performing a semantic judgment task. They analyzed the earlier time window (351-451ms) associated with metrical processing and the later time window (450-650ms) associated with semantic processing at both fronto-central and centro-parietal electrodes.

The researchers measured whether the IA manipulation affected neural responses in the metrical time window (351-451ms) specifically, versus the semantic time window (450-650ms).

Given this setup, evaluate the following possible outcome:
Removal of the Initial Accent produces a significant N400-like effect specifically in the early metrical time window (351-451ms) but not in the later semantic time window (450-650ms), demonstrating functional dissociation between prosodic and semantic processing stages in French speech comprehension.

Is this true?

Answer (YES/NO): NO